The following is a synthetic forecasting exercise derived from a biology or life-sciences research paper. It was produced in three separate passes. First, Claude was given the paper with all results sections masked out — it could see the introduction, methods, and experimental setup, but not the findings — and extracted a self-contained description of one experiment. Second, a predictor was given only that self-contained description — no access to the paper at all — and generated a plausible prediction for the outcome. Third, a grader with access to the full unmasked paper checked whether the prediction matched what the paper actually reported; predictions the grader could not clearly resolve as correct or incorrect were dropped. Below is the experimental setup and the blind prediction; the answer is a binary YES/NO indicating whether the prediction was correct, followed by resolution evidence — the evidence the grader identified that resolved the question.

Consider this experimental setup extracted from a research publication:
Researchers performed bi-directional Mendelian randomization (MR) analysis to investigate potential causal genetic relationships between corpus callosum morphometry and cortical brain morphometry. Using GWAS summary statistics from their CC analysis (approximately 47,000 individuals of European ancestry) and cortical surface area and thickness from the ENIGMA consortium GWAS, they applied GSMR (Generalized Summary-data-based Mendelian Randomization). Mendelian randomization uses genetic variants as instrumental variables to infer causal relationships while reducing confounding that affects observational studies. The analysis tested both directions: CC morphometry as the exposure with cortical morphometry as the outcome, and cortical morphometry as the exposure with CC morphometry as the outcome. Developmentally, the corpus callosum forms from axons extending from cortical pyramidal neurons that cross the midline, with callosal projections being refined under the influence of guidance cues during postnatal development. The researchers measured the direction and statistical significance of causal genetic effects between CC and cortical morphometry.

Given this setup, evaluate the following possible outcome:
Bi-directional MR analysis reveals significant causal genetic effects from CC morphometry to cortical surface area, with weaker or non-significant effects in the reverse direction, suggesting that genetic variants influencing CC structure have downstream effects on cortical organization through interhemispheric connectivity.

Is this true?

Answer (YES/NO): YES